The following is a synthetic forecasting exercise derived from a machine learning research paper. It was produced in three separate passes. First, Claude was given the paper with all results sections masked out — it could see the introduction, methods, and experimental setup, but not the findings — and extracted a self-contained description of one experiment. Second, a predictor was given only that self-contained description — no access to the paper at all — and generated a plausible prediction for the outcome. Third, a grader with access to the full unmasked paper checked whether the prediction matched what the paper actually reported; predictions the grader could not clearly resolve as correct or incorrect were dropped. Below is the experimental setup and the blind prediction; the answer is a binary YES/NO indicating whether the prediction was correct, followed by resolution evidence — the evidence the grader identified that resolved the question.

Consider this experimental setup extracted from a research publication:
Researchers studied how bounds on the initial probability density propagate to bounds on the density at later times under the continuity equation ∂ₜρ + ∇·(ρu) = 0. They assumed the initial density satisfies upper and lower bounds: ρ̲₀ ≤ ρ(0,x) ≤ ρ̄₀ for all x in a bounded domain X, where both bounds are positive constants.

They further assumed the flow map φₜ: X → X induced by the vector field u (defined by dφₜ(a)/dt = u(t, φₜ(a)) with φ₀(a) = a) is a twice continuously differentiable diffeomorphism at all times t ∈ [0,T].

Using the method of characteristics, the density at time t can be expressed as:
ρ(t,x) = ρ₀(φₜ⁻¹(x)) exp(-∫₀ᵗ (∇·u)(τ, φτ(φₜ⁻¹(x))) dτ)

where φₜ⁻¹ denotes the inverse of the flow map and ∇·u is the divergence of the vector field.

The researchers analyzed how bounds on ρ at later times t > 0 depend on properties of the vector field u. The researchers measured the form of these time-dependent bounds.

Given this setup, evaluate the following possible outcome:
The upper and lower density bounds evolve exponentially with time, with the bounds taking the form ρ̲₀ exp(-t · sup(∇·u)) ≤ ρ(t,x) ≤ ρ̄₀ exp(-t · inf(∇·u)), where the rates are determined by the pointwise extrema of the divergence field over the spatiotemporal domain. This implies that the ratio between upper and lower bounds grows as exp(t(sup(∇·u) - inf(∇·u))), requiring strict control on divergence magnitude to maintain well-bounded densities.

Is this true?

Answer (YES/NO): NO